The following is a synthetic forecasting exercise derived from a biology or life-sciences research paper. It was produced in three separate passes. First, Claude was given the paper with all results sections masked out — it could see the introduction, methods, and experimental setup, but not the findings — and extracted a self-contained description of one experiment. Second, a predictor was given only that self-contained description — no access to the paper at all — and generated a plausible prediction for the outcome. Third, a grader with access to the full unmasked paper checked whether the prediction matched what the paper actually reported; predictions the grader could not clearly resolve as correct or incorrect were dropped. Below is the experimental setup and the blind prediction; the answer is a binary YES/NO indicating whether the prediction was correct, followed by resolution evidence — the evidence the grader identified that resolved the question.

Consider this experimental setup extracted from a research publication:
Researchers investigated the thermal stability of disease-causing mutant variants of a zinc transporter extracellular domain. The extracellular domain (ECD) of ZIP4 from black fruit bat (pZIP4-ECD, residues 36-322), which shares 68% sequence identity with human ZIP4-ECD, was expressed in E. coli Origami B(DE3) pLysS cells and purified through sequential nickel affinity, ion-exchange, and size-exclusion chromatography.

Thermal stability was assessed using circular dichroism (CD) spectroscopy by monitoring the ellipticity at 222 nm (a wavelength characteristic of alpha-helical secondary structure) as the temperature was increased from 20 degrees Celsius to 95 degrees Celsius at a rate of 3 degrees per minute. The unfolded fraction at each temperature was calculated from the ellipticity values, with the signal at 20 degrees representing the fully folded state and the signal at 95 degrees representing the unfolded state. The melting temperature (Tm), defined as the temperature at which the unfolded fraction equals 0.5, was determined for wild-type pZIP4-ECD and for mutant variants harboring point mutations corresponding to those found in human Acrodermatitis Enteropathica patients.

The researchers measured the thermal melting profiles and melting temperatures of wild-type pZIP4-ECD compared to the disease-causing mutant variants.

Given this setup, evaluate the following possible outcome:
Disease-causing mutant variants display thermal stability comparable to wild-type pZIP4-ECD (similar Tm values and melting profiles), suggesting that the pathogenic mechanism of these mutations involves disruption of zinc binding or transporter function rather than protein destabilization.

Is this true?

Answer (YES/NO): NO